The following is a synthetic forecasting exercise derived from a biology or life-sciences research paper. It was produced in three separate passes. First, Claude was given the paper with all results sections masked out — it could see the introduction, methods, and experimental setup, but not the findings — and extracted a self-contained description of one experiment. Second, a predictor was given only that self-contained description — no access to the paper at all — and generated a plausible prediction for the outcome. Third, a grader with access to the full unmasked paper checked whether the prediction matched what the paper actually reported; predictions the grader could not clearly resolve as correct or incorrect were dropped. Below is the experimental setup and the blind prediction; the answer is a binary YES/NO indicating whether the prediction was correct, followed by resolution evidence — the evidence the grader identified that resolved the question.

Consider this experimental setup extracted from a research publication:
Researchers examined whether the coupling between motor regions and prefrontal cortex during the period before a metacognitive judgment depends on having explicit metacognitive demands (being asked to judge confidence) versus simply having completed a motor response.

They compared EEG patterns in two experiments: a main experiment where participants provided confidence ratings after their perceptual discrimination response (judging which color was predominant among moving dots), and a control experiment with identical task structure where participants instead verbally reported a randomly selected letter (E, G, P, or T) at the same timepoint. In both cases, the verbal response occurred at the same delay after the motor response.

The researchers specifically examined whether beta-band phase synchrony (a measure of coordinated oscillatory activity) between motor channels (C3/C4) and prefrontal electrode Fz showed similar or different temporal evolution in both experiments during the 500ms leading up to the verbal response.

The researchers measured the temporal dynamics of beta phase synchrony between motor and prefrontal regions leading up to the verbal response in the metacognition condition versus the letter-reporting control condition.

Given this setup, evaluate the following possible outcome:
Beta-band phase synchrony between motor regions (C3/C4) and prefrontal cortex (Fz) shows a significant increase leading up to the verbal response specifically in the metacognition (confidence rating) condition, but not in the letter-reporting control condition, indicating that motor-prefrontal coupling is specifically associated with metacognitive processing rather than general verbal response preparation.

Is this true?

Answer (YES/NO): YES